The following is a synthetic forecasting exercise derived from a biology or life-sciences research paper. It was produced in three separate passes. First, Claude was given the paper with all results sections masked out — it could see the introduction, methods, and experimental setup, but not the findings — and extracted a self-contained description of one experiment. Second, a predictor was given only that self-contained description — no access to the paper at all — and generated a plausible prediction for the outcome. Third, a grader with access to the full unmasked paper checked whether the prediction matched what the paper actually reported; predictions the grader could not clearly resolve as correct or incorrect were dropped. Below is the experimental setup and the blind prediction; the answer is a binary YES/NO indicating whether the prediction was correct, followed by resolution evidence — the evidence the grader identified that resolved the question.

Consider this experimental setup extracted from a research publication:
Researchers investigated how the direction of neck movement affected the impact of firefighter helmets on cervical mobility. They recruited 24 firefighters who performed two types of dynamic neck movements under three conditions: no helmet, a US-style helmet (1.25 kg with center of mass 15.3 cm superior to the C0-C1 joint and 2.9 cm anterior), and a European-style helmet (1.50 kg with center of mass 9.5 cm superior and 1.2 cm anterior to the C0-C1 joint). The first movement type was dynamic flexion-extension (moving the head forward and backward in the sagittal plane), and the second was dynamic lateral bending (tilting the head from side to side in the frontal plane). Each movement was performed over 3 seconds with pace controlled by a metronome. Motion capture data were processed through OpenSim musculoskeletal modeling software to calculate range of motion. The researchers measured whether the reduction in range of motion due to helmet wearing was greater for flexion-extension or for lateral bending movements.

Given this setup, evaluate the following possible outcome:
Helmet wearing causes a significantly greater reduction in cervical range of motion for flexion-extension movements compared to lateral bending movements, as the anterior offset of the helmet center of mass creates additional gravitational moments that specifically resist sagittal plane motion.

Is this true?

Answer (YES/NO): YES